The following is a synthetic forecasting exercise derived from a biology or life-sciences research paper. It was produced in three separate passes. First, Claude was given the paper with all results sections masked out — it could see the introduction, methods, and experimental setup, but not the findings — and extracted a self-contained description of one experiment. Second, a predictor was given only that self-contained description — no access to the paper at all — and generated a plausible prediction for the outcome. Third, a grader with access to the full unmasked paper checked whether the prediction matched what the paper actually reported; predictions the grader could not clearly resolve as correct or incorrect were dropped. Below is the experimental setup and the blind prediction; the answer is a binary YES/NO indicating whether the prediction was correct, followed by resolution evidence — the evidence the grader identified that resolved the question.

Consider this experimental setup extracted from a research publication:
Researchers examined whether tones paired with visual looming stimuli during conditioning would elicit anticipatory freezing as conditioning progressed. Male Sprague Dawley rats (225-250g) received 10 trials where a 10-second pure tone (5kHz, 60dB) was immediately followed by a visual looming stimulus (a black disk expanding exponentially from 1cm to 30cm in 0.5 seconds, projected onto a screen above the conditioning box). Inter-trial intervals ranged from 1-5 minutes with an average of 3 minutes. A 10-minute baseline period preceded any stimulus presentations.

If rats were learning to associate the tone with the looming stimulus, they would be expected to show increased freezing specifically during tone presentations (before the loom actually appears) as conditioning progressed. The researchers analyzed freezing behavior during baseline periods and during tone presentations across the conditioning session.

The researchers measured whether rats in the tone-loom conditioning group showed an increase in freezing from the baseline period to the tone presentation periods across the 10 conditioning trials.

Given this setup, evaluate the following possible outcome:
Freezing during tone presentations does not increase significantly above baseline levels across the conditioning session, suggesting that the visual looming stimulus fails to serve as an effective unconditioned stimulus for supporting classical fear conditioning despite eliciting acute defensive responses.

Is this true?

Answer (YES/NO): YES